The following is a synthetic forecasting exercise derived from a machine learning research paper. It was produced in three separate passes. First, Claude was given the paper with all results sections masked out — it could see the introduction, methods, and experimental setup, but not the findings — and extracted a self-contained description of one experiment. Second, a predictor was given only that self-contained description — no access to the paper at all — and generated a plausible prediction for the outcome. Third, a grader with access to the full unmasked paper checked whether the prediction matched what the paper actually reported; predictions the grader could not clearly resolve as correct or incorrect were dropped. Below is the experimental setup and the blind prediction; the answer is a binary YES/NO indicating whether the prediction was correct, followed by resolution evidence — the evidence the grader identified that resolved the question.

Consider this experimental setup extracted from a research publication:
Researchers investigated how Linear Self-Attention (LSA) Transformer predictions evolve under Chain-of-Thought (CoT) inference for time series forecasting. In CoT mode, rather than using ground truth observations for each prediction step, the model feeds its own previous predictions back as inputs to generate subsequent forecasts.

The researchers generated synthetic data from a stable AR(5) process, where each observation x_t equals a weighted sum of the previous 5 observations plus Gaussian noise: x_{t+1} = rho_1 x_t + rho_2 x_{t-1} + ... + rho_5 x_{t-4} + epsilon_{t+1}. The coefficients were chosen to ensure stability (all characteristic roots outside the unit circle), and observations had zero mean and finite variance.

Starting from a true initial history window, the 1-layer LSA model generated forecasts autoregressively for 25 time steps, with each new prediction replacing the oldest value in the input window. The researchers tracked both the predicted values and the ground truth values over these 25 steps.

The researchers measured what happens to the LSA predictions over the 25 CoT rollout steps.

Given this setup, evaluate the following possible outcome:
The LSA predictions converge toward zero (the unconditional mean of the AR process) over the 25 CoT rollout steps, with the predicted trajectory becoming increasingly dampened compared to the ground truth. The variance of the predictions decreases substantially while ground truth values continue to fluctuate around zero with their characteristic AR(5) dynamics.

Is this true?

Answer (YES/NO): YES